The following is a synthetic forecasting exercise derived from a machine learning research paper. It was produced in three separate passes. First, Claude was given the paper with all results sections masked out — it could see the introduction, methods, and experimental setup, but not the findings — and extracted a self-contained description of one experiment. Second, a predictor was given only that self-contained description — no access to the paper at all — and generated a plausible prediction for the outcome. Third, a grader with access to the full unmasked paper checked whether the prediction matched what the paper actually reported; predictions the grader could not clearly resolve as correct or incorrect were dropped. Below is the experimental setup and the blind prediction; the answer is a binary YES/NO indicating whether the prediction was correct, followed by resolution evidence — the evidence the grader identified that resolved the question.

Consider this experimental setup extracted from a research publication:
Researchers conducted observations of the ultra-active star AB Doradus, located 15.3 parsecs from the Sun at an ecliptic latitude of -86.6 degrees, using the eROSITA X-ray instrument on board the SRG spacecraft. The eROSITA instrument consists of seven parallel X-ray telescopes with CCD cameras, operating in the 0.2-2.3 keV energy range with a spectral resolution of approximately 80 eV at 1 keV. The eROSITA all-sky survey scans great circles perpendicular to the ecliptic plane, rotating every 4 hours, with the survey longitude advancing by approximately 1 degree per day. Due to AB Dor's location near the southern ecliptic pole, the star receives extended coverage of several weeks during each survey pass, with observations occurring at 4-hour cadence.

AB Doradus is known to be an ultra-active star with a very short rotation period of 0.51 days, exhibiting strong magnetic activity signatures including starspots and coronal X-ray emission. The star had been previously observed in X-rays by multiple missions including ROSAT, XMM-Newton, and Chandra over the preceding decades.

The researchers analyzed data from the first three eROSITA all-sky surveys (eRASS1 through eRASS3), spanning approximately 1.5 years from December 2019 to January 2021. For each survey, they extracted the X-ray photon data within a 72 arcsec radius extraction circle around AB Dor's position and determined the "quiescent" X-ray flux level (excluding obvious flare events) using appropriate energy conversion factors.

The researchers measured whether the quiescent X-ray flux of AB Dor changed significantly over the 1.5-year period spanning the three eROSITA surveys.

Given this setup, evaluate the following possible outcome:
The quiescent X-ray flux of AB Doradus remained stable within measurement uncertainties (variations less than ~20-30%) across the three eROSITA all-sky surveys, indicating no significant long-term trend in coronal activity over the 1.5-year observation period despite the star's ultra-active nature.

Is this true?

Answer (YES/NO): YES